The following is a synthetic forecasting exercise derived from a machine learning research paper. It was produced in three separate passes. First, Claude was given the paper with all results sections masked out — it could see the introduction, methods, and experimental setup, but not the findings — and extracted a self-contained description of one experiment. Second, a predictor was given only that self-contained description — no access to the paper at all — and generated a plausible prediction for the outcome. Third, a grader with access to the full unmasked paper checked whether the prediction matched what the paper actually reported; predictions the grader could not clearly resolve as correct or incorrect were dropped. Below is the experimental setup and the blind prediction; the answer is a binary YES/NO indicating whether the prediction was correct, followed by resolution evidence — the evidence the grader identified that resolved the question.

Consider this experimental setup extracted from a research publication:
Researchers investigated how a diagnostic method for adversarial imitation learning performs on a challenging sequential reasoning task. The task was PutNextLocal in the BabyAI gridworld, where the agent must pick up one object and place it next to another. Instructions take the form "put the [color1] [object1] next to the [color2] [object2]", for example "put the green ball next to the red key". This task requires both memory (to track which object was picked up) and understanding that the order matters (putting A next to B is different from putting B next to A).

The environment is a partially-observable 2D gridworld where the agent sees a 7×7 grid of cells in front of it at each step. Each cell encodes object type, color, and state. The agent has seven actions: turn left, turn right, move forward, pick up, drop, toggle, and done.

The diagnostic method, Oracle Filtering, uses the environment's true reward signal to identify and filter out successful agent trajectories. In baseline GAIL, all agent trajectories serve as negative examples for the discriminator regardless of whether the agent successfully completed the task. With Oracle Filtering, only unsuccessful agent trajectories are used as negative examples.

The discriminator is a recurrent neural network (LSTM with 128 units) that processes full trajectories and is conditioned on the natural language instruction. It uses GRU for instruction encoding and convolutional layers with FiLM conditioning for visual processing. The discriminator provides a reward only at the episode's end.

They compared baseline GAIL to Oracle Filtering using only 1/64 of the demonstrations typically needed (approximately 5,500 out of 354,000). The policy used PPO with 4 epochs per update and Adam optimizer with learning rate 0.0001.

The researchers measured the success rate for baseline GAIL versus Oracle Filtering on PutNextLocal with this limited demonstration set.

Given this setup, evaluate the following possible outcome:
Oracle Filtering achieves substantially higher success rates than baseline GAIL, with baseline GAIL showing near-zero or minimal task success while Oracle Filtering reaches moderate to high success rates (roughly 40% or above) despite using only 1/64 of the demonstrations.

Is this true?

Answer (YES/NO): NO